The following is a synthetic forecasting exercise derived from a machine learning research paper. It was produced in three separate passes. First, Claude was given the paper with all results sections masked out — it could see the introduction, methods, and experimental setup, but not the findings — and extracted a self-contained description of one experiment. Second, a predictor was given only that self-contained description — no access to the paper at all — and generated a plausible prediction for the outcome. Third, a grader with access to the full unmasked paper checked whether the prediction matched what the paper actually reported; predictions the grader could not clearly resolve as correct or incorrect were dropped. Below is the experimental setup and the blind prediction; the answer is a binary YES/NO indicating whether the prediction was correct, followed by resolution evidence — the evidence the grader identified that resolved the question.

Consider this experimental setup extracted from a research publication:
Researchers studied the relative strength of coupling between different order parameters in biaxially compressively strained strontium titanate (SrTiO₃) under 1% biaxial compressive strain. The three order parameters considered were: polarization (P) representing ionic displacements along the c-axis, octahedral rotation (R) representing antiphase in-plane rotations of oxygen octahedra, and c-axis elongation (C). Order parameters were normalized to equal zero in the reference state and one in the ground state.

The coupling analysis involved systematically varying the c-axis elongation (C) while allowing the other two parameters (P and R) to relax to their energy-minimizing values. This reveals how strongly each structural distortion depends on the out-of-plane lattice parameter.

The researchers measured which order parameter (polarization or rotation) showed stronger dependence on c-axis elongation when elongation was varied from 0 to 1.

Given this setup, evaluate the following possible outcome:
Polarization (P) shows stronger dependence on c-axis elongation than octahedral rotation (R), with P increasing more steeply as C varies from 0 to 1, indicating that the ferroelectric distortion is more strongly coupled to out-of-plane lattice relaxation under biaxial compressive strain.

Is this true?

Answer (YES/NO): YES